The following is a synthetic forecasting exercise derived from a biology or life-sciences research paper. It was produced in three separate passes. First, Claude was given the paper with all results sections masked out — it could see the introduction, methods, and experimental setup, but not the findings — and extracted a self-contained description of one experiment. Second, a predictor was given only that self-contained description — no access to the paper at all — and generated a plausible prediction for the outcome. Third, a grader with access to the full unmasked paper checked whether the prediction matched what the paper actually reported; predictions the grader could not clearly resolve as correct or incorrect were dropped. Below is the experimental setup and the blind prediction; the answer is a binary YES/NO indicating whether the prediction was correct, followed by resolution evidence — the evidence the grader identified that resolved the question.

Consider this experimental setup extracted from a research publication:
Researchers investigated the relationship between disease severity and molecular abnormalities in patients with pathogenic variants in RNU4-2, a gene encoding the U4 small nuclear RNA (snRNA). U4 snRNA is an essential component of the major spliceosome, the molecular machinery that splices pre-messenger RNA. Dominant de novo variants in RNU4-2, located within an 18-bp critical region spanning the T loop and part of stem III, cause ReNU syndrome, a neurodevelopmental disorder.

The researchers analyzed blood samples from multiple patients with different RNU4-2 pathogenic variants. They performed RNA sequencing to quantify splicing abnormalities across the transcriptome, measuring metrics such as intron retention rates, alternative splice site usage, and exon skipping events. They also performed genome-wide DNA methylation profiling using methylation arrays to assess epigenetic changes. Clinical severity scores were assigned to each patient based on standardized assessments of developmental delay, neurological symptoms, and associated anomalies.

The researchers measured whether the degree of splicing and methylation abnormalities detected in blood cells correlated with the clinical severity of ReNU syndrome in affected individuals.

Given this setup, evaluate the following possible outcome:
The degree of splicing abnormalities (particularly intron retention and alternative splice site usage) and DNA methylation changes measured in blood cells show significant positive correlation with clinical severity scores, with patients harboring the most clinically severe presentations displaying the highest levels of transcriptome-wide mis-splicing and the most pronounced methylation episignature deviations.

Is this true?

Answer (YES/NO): YES